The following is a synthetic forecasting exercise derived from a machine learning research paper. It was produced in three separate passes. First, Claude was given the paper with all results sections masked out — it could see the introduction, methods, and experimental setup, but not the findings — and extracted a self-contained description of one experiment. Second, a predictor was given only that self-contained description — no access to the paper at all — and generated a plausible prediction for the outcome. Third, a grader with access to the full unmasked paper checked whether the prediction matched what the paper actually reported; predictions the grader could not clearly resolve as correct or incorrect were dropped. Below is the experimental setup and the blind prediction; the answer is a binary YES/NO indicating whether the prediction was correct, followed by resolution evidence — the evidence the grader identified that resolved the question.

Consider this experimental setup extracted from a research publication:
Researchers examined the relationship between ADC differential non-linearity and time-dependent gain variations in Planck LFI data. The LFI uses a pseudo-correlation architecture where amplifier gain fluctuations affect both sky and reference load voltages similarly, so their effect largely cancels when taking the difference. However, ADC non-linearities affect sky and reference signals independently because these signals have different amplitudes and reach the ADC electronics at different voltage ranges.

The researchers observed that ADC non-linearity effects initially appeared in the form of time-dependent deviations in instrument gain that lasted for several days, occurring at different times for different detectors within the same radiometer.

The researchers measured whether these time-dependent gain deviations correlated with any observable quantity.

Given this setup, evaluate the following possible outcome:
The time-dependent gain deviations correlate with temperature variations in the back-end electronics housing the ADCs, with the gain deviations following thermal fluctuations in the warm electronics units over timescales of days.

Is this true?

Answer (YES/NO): NO